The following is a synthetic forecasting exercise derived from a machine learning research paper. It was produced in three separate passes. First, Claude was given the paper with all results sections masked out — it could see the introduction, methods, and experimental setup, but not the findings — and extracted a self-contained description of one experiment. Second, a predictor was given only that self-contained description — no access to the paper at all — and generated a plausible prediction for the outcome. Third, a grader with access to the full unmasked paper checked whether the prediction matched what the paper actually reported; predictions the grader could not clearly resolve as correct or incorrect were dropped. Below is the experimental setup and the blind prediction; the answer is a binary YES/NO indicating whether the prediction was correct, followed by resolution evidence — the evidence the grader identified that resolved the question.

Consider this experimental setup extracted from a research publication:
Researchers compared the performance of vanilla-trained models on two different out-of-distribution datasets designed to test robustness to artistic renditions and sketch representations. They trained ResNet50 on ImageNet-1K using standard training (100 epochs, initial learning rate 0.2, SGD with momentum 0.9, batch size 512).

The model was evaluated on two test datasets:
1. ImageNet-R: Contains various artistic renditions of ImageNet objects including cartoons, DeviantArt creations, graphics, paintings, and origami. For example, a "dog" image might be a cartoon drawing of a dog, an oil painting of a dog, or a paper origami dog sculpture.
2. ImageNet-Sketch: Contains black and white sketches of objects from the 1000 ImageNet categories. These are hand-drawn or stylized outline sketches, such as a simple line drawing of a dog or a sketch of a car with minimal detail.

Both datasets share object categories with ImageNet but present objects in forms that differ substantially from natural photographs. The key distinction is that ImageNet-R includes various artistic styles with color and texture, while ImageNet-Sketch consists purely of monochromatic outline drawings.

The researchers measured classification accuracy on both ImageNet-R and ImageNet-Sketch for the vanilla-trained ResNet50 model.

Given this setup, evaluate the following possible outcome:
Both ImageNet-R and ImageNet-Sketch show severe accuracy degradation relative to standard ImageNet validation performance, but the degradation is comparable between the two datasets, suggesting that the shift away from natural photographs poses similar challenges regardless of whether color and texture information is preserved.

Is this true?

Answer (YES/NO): NO